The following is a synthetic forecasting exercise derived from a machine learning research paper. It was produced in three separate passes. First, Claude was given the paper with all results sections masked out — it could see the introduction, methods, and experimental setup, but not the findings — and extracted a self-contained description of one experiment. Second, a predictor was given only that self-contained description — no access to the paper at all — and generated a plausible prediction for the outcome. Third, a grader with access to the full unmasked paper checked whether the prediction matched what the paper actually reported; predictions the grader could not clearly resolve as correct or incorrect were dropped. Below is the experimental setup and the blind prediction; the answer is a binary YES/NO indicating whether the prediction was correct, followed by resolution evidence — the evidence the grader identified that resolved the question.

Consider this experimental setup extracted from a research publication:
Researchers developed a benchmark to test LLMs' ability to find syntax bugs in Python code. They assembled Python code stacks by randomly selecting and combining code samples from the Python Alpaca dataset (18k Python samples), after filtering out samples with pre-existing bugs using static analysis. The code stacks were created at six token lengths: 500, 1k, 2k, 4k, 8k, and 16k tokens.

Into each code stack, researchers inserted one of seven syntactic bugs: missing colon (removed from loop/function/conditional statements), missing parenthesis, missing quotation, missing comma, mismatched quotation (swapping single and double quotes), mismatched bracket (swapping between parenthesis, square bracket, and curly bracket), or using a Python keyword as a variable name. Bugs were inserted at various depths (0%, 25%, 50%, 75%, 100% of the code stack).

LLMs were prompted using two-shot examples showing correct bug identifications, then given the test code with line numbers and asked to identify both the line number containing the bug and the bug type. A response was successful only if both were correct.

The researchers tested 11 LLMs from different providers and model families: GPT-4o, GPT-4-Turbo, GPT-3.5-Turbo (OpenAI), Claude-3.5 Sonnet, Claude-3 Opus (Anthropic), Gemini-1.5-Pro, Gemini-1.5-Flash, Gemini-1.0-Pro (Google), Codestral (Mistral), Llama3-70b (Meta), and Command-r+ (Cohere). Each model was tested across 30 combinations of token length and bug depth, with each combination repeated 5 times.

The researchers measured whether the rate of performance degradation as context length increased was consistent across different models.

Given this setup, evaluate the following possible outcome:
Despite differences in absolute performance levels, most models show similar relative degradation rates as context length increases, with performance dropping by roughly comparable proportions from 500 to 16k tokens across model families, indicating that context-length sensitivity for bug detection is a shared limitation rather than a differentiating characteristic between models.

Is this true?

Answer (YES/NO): NO